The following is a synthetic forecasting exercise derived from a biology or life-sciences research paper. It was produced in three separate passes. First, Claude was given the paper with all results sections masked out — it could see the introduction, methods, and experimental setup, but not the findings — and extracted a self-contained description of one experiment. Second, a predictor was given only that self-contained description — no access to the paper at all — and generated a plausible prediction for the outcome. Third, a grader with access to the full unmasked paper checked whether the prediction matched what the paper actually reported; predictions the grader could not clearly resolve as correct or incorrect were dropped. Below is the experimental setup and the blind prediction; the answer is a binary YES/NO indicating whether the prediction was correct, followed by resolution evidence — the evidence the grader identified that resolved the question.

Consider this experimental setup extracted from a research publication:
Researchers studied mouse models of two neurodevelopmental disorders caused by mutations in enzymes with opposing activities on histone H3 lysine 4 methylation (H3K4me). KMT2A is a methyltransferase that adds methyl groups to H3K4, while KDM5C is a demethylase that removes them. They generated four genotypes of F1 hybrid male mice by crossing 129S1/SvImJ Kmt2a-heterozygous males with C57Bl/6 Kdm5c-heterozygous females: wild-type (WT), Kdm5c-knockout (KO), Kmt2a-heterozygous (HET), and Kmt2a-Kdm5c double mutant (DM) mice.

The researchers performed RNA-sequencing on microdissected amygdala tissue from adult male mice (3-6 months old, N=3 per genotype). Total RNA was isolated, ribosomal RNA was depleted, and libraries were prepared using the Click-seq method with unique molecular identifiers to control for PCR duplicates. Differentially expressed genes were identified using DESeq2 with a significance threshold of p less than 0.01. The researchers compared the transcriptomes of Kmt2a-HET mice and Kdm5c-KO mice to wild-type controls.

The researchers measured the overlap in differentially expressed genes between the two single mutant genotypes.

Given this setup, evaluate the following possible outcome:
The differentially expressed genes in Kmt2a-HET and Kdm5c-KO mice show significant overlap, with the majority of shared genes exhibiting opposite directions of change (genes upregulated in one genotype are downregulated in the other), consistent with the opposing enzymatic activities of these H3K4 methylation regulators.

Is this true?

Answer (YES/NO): NO